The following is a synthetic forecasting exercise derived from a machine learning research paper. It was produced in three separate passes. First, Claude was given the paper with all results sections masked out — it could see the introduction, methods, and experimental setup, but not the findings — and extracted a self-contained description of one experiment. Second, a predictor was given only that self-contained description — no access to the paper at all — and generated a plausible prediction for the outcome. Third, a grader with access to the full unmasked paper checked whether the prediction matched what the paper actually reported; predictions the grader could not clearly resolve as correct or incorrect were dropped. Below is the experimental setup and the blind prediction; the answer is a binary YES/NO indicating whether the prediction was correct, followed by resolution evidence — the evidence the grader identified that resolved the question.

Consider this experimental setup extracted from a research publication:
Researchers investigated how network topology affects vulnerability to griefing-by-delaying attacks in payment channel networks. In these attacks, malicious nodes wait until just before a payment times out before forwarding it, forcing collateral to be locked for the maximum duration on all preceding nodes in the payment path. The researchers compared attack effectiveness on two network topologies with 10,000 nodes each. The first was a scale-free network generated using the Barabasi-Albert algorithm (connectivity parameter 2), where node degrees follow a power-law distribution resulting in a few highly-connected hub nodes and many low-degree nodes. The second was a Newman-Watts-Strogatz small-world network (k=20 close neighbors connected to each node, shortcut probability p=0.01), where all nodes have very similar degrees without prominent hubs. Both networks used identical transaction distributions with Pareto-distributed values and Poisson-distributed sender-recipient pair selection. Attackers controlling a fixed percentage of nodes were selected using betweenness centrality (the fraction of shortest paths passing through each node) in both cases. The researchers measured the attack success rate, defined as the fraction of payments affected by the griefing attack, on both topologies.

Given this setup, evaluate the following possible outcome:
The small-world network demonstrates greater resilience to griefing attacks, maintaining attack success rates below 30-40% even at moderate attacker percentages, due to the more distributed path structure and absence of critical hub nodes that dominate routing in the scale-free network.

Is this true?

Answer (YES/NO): NO